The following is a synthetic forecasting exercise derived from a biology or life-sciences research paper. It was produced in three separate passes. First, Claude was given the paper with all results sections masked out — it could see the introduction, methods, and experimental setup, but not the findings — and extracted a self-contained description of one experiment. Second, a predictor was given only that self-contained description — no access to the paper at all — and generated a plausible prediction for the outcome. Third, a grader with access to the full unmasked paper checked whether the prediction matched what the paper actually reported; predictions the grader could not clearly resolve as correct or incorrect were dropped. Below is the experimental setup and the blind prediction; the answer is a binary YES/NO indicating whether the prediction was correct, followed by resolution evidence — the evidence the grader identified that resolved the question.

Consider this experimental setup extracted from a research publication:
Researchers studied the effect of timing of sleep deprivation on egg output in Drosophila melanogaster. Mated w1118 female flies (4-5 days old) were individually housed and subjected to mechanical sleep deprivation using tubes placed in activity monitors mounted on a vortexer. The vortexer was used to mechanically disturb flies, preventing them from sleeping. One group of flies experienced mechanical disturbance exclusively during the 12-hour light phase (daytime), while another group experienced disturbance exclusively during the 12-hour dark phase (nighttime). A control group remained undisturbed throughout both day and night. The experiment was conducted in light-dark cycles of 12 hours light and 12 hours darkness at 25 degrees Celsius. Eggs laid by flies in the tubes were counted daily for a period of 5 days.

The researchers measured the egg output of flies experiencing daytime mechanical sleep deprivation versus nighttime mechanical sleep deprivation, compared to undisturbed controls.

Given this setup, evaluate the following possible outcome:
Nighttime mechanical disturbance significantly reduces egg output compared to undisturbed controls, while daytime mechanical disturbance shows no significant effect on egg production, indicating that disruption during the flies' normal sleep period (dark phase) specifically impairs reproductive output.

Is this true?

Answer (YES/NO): NO